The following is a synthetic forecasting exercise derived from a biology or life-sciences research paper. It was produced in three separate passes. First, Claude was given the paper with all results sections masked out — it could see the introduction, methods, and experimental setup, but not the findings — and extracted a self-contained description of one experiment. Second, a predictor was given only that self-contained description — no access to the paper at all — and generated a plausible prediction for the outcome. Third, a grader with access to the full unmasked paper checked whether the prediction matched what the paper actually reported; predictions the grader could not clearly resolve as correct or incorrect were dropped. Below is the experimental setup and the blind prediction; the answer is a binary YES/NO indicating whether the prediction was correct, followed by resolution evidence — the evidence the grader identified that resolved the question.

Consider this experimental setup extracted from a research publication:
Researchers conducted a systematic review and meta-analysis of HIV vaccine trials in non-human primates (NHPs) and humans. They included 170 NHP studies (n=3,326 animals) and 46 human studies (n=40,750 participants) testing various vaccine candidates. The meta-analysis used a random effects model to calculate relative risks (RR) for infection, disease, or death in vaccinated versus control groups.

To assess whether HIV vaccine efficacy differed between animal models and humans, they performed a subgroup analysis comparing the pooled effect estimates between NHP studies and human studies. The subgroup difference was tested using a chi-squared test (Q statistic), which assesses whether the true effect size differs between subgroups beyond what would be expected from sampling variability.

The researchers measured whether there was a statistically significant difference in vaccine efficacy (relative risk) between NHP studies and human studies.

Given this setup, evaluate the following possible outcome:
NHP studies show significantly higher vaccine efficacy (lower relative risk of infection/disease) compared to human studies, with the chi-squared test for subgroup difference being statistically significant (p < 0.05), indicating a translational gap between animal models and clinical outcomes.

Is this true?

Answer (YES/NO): NO